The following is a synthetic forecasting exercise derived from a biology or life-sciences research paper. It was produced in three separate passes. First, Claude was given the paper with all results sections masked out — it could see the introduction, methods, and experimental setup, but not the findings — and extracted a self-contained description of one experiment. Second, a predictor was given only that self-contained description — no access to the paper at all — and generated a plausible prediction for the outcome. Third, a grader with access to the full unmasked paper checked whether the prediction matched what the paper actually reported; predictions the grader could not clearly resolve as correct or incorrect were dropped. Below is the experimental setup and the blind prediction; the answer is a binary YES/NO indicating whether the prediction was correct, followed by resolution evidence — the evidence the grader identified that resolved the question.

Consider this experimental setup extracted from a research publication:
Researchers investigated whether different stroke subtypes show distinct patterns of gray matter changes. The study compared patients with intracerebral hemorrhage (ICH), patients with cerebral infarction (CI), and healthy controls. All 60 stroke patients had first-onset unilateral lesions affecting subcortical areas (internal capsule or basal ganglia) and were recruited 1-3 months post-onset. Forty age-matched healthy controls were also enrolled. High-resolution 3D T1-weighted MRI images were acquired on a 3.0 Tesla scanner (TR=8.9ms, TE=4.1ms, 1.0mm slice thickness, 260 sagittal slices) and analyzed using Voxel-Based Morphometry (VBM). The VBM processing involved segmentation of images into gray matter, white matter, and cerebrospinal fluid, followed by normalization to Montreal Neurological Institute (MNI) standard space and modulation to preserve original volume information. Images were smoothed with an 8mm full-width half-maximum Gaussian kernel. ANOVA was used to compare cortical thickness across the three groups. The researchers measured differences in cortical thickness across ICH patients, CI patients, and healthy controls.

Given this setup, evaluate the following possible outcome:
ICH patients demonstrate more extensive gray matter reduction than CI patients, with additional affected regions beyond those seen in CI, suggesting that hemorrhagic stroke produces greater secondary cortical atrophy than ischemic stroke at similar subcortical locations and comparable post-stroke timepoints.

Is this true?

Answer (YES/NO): NO